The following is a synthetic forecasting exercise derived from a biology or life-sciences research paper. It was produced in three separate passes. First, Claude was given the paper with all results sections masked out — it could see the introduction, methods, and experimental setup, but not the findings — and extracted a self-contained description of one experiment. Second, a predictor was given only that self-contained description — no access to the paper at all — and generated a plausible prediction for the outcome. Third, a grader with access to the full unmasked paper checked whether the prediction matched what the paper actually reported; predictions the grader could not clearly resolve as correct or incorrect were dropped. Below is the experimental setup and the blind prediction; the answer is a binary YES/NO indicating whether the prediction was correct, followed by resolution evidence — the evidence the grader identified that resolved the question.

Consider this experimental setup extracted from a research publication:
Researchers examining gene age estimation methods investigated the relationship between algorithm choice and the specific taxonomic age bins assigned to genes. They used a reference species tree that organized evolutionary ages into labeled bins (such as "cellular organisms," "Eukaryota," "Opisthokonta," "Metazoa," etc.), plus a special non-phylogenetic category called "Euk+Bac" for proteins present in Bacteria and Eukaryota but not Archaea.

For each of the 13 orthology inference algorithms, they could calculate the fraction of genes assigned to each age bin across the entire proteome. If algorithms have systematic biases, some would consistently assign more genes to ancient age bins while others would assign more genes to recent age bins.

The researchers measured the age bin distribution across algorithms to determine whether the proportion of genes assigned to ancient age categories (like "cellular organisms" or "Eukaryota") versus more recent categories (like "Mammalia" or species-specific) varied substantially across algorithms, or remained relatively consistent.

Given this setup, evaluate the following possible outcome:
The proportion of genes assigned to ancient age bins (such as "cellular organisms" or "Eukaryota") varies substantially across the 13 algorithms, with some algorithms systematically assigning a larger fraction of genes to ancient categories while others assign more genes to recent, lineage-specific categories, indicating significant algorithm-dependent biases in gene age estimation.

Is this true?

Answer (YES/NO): YES